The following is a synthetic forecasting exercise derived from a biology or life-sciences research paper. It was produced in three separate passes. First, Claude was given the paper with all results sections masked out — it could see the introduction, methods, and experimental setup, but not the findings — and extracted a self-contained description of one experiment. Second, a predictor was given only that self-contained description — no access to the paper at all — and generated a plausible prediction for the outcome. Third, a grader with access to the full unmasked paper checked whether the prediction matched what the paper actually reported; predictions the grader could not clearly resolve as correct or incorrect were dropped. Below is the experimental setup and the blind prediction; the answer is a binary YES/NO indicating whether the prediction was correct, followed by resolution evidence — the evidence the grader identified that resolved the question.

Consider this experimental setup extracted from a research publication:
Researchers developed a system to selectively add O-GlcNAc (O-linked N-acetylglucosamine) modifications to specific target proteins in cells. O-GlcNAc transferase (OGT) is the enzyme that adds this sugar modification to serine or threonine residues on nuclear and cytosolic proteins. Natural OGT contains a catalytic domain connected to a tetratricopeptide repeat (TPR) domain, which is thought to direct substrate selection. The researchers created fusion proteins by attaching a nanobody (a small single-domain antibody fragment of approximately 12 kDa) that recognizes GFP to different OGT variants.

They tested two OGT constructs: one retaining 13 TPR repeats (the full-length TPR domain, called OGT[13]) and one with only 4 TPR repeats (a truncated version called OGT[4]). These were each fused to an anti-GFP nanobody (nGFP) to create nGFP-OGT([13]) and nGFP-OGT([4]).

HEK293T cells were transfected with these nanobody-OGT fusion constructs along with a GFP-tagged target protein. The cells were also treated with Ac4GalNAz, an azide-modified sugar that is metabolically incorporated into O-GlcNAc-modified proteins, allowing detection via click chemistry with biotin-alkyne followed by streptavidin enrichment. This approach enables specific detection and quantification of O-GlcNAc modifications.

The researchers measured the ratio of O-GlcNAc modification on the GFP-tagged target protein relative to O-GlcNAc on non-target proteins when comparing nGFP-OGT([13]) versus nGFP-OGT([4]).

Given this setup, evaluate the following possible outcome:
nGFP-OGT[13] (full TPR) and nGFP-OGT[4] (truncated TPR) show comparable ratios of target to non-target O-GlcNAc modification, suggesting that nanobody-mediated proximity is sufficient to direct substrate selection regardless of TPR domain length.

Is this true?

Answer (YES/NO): NO